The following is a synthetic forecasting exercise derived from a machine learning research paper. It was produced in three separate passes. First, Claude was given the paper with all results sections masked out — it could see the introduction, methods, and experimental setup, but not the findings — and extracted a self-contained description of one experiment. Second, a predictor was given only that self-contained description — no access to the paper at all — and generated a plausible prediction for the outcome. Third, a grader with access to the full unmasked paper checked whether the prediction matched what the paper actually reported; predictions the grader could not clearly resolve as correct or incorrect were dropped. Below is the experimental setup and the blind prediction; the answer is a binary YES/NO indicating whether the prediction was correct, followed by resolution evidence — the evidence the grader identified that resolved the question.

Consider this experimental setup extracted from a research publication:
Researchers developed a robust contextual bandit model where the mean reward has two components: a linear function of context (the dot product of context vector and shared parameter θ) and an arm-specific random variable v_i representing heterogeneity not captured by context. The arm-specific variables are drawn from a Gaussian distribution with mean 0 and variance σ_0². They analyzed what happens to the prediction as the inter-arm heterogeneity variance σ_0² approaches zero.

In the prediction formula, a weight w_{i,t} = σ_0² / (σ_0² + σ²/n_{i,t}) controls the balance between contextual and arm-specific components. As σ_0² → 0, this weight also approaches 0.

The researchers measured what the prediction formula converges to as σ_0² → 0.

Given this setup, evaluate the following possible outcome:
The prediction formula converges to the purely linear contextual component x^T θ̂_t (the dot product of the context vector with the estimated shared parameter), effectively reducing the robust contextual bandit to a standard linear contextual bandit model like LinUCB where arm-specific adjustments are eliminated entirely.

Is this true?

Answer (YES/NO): YES